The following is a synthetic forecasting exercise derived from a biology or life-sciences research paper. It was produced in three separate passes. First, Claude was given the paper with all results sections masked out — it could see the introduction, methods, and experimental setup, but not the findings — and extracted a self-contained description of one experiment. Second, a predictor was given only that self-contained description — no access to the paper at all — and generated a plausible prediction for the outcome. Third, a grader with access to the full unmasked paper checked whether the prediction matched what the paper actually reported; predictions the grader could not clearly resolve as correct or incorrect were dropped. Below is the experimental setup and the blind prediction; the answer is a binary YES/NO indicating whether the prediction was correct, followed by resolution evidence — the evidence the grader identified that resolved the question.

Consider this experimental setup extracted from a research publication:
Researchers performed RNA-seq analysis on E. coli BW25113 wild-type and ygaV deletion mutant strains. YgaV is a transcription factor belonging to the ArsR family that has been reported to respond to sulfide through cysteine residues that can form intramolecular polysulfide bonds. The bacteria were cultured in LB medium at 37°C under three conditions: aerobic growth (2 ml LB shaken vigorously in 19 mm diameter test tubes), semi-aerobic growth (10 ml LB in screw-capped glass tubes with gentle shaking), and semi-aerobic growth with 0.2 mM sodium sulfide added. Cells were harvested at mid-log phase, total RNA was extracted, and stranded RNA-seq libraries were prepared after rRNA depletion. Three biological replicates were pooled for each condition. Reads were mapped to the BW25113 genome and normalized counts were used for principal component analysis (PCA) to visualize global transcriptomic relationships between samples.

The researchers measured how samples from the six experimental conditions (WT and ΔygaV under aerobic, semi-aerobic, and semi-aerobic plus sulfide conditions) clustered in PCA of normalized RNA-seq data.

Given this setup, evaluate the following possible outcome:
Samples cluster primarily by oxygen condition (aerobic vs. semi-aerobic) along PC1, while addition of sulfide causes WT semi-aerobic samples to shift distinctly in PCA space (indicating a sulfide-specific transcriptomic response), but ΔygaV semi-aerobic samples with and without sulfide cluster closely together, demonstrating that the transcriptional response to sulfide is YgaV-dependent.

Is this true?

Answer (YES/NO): YES